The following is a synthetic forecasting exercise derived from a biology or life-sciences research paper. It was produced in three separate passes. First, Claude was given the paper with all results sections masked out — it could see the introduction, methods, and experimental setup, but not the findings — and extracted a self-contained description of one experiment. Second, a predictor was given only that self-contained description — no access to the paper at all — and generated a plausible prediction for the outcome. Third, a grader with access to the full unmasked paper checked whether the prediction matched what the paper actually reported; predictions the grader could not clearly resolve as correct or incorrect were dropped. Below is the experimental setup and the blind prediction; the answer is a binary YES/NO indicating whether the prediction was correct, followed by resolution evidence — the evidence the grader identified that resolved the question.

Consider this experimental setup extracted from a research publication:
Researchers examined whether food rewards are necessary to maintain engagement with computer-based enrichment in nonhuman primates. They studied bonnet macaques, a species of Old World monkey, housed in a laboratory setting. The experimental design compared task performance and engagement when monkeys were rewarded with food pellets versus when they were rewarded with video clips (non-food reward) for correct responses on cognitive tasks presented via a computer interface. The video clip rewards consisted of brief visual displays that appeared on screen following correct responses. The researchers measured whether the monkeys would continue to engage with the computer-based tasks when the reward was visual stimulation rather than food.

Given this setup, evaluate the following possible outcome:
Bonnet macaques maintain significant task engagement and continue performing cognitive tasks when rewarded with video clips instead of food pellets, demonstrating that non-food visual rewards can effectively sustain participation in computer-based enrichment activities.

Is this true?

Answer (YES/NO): YES